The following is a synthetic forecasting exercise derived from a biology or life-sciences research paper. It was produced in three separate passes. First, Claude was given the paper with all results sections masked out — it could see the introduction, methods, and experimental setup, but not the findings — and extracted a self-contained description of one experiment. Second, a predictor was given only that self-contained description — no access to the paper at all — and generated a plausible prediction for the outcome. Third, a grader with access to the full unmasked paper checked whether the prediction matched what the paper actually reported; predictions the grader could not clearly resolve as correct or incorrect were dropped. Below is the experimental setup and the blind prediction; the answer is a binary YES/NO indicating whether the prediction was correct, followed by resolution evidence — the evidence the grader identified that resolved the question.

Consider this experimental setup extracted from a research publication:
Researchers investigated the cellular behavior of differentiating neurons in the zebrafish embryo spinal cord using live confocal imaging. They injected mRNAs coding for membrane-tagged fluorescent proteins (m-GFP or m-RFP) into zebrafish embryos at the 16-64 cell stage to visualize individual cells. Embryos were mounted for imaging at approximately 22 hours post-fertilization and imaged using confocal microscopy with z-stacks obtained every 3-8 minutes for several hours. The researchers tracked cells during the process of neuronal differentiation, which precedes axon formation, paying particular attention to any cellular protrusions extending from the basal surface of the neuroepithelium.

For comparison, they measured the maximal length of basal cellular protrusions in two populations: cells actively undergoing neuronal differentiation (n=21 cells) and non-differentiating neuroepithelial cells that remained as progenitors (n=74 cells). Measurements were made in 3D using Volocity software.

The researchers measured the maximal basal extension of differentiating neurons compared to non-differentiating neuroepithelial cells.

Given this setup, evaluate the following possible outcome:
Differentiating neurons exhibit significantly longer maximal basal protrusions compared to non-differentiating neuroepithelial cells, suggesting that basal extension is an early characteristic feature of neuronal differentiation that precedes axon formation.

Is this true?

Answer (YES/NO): YES